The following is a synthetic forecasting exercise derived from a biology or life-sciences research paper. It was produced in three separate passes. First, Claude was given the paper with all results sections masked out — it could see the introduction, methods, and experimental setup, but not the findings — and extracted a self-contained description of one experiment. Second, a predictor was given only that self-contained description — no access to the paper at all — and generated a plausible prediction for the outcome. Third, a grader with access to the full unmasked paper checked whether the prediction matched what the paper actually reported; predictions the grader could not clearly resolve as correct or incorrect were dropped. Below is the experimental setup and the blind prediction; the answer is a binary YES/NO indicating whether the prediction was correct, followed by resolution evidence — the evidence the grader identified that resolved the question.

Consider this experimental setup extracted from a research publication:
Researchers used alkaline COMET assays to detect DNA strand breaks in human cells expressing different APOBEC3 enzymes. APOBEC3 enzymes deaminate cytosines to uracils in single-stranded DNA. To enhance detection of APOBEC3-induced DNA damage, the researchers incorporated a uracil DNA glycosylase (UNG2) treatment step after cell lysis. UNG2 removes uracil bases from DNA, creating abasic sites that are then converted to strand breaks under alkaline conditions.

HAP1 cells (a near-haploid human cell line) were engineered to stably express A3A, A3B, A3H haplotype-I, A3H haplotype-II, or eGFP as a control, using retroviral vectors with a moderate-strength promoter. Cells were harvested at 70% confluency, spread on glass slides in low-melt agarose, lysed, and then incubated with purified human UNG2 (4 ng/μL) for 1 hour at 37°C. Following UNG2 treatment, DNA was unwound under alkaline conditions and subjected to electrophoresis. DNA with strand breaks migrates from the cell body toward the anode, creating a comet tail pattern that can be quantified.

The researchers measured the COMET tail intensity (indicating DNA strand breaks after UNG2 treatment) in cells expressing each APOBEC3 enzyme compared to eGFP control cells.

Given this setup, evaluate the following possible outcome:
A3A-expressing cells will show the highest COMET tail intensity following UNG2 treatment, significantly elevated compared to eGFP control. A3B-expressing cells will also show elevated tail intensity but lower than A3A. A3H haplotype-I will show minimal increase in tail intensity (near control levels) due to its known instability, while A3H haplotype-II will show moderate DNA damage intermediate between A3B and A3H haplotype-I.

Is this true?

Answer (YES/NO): NO